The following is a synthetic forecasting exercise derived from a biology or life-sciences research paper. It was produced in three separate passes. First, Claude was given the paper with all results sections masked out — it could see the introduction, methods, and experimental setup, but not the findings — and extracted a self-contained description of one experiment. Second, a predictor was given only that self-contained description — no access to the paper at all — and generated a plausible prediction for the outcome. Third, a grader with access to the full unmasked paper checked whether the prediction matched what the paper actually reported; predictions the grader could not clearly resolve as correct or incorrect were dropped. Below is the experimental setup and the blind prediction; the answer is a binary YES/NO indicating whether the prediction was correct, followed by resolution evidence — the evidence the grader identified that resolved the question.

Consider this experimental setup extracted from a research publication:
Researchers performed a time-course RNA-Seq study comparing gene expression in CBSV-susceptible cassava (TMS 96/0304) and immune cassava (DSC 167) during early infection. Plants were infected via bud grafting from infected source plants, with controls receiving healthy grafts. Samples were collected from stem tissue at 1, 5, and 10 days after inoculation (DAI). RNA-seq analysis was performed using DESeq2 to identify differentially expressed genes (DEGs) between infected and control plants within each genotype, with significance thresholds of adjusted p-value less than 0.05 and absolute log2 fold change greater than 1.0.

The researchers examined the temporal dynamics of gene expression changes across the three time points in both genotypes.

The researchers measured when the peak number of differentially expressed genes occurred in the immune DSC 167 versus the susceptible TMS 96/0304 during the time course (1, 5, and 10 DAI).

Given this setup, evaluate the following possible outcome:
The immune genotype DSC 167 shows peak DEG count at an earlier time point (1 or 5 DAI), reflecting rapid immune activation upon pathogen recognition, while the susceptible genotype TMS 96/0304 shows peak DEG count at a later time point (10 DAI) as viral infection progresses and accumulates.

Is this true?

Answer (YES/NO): YES